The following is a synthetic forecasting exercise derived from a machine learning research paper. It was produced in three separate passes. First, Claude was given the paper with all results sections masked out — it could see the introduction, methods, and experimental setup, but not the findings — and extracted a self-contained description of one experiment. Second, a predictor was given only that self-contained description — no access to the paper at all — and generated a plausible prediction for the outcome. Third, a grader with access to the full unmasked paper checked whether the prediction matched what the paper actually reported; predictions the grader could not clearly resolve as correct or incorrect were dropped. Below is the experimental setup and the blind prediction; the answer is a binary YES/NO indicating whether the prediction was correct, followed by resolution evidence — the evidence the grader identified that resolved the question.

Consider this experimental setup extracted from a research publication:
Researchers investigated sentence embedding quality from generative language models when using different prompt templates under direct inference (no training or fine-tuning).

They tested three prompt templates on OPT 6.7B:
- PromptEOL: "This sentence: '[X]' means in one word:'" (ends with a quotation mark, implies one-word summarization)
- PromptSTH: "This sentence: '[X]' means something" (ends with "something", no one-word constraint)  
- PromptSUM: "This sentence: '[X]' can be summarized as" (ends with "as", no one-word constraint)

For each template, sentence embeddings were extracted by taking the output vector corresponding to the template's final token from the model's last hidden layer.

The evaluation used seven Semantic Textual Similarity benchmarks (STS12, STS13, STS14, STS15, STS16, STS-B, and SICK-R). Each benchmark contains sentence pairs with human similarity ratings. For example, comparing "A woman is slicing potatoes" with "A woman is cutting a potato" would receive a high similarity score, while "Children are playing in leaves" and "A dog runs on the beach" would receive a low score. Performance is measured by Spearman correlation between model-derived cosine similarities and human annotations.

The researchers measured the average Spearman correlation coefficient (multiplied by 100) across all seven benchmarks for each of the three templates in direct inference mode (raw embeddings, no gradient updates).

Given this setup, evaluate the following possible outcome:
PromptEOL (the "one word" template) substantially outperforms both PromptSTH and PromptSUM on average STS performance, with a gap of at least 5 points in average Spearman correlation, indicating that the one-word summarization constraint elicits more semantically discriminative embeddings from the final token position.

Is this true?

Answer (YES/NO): NO